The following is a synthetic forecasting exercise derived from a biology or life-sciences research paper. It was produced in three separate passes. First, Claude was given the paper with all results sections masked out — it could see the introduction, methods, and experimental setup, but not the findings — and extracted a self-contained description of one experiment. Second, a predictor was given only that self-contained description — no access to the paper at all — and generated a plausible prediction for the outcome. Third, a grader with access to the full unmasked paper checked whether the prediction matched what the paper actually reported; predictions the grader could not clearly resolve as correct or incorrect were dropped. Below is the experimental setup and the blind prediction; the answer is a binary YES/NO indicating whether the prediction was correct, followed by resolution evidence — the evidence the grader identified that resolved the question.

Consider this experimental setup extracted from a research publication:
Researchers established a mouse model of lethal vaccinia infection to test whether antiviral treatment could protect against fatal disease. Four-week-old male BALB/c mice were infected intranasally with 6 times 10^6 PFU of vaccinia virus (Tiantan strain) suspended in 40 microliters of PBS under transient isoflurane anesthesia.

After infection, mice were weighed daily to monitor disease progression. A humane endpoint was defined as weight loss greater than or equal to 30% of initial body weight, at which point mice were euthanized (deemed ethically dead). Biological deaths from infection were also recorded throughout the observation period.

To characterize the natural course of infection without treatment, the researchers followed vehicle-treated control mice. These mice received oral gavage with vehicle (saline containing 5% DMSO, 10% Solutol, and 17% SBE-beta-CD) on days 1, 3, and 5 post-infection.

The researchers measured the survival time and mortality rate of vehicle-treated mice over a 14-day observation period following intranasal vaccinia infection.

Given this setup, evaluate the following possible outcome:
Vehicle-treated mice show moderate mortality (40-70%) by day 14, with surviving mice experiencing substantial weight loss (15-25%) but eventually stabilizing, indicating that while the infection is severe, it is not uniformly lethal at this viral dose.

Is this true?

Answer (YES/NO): NO